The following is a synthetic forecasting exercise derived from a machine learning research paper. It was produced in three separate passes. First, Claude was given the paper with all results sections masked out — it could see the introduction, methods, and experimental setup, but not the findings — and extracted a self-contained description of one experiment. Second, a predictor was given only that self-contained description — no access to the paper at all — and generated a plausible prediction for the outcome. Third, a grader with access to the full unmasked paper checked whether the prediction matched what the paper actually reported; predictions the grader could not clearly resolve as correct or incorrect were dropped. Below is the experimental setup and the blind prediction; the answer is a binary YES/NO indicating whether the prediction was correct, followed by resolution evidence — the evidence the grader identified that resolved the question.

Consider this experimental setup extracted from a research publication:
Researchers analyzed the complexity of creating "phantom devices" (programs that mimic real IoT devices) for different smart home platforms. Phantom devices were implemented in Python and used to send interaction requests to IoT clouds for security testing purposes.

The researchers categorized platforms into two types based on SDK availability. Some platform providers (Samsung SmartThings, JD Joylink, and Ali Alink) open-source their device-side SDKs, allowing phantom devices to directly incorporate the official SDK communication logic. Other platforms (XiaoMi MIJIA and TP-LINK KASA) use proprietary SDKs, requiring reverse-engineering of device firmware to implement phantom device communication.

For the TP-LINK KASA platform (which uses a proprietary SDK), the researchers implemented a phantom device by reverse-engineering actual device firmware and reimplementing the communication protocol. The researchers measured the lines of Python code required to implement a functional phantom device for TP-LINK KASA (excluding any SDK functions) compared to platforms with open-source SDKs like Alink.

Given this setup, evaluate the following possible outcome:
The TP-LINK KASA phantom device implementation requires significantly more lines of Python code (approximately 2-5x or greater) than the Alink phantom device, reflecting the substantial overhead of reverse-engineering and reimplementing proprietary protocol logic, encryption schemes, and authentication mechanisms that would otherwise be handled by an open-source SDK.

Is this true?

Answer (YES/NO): YES